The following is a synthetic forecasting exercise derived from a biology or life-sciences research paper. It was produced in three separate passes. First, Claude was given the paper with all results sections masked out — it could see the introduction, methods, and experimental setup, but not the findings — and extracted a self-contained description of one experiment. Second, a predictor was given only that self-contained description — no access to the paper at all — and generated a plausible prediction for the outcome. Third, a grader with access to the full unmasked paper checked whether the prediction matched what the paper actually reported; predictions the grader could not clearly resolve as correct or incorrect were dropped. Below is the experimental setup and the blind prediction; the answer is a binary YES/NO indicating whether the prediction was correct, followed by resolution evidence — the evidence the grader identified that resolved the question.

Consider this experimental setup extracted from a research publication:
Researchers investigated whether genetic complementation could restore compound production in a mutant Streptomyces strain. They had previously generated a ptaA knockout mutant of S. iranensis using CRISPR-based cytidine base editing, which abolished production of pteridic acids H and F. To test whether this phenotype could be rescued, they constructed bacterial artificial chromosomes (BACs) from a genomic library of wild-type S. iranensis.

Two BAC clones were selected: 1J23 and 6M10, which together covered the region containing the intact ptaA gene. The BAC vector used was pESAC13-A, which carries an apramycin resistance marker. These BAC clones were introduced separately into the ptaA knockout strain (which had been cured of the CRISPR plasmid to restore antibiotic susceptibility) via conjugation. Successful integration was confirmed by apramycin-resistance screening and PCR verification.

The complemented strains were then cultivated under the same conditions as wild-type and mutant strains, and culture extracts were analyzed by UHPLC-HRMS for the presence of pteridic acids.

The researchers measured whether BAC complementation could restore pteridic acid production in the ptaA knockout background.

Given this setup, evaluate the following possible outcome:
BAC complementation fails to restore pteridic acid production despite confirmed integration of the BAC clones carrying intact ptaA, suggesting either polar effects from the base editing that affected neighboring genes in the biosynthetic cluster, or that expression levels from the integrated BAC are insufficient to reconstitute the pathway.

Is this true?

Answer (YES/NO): NO